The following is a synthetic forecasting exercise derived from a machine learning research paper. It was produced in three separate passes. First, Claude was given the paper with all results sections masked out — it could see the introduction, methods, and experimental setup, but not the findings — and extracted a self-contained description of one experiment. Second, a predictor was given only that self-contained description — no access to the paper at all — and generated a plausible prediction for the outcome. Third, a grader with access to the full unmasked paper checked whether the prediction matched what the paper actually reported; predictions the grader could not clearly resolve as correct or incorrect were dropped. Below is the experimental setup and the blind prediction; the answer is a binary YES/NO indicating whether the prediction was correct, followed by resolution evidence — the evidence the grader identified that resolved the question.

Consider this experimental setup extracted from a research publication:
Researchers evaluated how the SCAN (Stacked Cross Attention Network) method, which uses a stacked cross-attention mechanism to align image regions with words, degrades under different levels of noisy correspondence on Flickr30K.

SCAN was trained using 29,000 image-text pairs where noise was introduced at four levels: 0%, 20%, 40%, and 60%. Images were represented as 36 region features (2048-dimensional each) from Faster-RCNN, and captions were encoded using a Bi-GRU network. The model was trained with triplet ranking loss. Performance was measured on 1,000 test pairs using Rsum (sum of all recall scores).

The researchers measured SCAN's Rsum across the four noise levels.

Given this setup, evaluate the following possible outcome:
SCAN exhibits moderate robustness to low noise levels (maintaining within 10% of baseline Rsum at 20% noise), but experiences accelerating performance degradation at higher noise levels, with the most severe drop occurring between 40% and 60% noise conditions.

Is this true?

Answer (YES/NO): NO